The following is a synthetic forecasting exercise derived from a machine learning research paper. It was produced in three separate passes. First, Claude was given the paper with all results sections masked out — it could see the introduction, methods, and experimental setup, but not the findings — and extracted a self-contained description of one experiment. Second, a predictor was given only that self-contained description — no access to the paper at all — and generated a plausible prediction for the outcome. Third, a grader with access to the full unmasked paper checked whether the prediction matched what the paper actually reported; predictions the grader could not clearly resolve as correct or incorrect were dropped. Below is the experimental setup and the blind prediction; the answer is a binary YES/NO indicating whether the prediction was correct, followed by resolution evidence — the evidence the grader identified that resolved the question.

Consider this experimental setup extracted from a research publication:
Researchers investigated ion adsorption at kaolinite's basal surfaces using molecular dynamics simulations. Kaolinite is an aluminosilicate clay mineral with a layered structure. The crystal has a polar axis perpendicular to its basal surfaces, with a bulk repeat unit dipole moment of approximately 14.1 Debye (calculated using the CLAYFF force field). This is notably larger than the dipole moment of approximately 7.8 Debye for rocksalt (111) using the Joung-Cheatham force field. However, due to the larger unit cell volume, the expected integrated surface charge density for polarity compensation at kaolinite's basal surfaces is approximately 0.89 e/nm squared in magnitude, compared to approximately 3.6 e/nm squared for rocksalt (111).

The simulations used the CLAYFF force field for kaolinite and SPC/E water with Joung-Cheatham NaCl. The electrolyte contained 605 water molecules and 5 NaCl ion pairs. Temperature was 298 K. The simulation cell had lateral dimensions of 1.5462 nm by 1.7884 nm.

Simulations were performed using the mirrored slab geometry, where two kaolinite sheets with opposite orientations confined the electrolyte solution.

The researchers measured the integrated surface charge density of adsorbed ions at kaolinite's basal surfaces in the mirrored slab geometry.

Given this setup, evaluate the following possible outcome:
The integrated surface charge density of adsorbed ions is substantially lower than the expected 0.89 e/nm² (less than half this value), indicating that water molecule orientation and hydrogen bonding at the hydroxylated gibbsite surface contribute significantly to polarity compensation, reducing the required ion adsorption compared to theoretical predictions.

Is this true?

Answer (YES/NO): NO